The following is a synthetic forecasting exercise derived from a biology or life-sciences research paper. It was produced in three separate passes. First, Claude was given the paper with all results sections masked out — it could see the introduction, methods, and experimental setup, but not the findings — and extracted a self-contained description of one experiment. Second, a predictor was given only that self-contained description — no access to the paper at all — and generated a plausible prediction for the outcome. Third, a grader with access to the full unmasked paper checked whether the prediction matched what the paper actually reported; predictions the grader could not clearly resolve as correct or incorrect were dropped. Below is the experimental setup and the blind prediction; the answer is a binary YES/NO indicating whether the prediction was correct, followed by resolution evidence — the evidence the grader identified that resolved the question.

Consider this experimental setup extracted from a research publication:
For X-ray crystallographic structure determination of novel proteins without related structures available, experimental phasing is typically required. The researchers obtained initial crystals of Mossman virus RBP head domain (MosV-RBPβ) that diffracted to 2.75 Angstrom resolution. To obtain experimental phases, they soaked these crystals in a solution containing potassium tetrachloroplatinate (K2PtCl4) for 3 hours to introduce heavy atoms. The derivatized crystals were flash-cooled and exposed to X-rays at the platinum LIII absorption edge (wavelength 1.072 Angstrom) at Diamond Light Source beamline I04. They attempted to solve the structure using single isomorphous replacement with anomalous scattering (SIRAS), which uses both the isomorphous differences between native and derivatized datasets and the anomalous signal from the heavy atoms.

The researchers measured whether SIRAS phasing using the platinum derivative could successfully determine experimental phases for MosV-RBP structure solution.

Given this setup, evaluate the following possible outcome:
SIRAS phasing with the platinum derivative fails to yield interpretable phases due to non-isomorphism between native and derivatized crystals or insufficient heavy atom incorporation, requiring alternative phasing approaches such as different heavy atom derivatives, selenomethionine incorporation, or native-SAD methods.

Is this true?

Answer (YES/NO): NO